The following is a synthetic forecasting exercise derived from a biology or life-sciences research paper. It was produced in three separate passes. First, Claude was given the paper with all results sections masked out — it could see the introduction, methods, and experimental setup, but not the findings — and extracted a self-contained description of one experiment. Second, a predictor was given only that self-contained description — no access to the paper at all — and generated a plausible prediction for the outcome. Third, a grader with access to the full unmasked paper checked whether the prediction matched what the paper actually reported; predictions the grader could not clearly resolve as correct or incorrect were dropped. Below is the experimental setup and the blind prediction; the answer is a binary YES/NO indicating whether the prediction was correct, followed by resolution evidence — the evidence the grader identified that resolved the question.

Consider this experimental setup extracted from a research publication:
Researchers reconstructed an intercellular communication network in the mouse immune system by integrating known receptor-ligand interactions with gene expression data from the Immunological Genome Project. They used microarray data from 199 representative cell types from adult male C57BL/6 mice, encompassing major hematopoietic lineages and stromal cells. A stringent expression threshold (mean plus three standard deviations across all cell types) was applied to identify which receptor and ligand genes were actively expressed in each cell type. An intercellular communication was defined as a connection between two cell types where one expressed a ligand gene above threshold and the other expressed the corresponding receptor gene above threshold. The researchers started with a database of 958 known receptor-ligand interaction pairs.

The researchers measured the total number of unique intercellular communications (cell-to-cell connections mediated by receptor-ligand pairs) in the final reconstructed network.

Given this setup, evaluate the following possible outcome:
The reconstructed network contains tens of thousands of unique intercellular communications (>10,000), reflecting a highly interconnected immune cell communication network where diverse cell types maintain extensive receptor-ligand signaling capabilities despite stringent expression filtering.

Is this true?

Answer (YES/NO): NO